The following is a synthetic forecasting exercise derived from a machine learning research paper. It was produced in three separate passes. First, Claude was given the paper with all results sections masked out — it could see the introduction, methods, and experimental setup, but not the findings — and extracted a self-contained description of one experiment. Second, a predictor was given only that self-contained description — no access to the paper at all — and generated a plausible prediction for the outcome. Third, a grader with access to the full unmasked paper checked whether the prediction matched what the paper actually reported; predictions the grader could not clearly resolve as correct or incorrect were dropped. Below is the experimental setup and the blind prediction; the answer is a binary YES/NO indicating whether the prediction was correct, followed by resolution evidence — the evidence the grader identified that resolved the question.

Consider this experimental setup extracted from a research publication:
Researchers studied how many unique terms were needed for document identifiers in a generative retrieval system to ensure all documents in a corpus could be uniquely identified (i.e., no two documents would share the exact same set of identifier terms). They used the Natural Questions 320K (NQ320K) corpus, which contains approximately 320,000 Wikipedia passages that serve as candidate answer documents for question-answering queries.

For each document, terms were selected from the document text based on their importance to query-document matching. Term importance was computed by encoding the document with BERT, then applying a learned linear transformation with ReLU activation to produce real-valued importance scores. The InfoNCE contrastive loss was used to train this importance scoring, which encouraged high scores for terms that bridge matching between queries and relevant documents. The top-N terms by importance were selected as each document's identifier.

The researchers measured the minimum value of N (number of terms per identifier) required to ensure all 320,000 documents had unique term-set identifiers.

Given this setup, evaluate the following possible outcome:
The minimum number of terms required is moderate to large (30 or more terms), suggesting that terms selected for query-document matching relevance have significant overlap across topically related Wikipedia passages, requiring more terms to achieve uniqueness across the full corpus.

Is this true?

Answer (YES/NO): NO